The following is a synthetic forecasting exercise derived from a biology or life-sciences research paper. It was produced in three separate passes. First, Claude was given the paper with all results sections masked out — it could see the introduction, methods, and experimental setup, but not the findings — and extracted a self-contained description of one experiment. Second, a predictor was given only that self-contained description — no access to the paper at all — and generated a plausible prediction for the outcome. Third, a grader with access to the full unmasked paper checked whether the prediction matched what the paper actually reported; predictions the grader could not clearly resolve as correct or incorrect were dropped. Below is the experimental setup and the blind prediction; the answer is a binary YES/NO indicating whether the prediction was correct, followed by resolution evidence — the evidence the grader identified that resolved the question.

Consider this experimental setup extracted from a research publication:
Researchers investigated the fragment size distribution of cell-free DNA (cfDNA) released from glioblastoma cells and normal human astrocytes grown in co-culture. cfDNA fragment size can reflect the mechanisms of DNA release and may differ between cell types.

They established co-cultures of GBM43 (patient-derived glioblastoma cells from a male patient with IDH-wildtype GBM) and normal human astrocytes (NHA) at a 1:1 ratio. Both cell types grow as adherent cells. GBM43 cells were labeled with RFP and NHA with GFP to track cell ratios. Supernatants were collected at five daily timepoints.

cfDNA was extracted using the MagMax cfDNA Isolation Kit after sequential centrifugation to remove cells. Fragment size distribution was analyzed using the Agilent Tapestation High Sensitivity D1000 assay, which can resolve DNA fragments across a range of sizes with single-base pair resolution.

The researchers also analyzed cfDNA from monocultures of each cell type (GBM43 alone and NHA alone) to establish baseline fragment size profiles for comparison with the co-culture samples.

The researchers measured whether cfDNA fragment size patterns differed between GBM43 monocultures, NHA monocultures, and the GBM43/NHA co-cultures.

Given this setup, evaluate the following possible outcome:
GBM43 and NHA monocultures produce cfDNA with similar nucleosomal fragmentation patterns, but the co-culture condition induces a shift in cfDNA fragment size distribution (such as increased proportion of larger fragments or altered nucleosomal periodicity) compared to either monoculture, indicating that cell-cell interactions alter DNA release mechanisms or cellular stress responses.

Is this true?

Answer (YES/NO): NO